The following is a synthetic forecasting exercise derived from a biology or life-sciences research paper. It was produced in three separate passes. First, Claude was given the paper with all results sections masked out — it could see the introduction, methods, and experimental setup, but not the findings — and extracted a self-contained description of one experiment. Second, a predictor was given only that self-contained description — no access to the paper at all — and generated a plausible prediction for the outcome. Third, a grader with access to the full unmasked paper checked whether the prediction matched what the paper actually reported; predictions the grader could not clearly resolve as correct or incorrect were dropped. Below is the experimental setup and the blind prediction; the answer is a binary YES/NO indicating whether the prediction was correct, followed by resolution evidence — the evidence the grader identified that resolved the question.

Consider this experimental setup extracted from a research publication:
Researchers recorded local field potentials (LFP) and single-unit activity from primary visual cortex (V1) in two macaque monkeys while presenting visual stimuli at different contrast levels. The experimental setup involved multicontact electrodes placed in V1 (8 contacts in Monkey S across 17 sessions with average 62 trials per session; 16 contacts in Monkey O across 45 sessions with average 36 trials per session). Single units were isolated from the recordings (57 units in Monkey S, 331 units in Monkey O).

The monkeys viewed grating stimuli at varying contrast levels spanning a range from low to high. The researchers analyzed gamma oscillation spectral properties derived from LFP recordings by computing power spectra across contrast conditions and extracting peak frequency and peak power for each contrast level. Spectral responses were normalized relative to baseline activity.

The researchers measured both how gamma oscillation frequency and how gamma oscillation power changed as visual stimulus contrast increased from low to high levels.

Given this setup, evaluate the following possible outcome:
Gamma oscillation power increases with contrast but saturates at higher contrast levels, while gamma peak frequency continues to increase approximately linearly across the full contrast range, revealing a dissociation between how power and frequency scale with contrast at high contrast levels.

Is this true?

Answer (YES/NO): YES